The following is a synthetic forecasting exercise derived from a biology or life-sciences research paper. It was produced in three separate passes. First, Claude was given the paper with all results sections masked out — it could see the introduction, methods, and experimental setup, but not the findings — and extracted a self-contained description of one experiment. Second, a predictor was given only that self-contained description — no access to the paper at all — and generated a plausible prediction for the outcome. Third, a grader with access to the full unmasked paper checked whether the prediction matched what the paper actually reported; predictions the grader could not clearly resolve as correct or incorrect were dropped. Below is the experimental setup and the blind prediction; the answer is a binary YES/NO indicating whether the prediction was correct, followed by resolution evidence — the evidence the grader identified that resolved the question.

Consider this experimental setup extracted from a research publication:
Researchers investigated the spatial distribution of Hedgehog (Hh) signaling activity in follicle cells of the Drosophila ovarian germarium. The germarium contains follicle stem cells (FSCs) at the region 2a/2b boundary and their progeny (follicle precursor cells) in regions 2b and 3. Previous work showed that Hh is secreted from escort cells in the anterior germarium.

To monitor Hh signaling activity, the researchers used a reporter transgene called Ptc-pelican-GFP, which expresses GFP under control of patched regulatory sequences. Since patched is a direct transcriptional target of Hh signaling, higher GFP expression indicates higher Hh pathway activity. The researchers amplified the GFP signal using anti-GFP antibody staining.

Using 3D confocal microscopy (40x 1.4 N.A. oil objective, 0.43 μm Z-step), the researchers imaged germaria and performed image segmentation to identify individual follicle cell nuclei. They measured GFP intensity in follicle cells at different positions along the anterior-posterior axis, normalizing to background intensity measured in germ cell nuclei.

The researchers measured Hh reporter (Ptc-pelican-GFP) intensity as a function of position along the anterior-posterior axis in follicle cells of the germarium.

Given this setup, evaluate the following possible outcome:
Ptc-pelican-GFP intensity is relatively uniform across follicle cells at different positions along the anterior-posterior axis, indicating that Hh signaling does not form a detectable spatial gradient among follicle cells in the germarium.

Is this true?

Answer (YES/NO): NO